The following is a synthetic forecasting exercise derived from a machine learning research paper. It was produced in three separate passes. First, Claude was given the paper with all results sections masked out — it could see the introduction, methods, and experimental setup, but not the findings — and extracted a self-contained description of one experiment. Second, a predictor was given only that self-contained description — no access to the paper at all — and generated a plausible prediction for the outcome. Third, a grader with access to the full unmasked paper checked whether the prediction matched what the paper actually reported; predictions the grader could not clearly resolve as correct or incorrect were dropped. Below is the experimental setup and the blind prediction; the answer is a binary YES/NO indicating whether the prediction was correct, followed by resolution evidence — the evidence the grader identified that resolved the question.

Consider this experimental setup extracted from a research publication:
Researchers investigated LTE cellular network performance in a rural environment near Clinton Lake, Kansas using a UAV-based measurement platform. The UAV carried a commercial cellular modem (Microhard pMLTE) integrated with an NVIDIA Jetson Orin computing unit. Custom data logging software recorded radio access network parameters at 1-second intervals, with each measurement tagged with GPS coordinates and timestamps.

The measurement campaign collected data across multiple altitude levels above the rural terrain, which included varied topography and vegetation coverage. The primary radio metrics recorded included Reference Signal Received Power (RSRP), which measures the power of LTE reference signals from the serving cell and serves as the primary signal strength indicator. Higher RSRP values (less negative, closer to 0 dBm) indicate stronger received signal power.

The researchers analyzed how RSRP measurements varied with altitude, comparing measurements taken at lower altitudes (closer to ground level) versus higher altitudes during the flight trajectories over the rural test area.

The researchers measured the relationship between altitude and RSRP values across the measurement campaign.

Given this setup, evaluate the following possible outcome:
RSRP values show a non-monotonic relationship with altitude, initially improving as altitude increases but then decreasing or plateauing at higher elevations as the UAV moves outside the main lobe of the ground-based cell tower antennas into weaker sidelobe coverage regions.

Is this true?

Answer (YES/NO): NO